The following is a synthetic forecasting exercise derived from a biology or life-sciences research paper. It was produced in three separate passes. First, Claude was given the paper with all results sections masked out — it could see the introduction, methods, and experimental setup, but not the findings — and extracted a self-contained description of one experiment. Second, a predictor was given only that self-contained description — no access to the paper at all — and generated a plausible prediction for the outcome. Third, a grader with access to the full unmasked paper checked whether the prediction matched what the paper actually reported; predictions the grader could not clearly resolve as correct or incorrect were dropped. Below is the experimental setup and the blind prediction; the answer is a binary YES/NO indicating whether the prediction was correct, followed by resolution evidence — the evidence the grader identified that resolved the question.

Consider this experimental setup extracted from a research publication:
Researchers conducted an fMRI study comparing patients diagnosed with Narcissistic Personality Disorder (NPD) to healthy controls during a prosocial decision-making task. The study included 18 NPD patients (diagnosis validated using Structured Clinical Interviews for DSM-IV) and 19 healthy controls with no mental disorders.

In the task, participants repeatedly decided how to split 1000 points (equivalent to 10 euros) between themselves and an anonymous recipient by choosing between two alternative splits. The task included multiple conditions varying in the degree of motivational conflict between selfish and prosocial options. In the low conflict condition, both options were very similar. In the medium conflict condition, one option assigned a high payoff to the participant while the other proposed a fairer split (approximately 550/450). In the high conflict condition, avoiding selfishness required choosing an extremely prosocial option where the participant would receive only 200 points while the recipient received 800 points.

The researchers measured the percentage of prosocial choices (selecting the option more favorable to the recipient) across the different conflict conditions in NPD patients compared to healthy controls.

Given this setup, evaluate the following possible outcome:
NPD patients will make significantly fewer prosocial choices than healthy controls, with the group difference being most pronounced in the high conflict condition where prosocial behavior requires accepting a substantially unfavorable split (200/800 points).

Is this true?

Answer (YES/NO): NO